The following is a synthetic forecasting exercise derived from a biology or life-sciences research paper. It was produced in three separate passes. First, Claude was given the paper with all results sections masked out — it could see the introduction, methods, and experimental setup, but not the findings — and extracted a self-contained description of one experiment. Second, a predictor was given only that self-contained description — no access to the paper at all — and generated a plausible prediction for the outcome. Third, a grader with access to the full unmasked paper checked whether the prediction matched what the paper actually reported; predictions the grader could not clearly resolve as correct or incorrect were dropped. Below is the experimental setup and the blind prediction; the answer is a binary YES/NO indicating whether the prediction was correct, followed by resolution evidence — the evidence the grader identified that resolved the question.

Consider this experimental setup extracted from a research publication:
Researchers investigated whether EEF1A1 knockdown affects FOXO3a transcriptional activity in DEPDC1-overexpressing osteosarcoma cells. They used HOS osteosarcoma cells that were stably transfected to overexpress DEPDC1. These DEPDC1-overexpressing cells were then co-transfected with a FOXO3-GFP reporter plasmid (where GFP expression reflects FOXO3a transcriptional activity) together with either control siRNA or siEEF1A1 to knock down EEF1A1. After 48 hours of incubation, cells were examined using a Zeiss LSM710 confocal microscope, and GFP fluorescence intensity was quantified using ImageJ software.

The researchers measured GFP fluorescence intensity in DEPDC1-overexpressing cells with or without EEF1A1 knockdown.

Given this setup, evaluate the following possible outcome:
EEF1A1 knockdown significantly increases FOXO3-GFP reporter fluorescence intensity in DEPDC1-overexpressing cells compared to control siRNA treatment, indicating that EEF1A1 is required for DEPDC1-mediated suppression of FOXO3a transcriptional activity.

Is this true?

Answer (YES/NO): YES